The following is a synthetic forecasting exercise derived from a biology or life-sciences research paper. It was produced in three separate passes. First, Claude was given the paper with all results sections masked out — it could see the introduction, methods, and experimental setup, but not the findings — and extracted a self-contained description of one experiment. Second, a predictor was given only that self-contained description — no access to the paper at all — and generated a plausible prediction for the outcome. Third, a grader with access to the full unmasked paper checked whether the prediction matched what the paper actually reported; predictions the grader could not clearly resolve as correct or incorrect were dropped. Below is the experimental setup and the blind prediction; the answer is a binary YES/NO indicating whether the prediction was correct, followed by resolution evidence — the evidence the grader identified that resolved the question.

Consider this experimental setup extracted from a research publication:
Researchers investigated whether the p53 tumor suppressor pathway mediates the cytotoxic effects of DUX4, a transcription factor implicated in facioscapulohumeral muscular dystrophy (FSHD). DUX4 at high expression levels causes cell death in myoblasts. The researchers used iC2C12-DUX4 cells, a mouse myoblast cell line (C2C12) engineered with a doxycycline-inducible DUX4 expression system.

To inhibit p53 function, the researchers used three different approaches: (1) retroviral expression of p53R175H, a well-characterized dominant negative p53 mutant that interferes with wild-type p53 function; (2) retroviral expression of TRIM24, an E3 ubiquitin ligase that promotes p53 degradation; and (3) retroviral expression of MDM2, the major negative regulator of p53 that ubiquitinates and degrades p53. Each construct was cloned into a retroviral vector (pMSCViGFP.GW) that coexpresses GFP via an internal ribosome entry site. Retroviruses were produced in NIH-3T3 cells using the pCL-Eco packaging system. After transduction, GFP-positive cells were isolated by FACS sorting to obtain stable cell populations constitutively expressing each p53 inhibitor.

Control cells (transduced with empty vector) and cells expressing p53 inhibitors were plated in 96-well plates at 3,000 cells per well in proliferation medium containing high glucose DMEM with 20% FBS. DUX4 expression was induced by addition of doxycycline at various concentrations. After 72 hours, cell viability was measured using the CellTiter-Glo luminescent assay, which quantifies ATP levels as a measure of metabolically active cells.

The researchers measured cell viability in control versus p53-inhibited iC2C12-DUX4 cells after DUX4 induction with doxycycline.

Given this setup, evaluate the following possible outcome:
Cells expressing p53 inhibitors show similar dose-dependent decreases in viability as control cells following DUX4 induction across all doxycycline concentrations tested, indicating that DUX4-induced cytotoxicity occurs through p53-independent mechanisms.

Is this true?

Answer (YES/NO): YES